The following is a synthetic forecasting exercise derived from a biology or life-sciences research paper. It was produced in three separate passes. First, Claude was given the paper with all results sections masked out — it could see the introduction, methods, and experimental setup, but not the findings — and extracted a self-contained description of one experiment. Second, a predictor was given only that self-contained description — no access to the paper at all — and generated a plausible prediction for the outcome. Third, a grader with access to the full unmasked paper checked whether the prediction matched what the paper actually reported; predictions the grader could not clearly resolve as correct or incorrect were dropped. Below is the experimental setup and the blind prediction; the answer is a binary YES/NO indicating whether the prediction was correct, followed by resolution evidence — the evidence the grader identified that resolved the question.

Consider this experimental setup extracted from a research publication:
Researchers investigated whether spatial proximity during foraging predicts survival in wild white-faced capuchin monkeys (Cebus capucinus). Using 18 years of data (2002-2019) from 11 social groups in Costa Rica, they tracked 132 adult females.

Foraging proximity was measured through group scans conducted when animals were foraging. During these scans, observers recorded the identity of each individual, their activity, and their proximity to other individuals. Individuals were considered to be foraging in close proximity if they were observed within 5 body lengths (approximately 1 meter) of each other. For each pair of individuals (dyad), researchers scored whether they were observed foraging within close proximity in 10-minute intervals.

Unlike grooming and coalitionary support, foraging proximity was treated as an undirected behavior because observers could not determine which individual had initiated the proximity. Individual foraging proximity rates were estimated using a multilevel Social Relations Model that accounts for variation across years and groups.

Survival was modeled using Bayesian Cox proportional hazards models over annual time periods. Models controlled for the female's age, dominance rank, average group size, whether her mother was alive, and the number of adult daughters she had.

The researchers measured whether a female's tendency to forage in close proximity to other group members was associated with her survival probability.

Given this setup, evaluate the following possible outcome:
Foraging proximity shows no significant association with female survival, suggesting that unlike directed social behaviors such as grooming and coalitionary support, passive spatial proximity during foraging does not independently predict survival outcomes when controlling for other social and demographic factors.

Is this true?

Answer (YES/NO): YES